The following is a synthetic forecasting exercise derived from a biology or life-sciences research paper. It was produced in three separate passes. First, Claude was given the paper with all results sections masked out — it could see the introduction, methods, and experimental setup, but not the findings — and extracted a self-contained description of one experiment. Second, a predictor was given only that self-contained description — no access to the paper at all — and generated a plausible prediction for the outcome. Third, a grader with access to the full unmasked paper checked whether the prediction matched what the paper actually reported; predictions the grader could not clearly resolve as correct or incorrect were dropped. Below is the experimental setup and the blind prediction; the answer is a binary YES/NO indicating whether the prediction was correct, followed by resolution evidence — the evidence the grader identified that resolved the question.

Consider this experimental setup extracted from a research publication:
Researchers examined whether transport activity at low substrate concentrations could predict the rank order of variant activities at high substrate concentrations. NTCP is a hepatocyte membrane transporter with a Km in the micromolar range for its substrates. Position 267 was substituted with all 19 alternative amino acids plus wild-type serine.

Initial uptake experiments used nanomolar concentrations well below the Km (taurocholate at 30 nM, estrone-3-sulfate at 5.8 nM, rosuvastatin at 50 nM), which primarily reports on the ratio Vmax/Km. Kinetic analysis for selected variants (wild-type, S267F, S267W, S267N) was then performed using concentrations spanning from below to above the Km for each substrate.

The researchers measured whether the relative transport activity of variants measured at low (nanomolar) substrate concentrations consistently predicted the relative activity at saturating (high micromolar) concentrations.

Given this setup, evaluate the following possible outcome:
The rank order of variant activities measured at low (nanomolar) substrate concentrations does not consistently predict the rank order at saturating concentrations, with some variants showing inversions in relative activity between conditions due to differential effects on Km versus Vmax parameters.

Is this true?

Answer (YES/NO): YES